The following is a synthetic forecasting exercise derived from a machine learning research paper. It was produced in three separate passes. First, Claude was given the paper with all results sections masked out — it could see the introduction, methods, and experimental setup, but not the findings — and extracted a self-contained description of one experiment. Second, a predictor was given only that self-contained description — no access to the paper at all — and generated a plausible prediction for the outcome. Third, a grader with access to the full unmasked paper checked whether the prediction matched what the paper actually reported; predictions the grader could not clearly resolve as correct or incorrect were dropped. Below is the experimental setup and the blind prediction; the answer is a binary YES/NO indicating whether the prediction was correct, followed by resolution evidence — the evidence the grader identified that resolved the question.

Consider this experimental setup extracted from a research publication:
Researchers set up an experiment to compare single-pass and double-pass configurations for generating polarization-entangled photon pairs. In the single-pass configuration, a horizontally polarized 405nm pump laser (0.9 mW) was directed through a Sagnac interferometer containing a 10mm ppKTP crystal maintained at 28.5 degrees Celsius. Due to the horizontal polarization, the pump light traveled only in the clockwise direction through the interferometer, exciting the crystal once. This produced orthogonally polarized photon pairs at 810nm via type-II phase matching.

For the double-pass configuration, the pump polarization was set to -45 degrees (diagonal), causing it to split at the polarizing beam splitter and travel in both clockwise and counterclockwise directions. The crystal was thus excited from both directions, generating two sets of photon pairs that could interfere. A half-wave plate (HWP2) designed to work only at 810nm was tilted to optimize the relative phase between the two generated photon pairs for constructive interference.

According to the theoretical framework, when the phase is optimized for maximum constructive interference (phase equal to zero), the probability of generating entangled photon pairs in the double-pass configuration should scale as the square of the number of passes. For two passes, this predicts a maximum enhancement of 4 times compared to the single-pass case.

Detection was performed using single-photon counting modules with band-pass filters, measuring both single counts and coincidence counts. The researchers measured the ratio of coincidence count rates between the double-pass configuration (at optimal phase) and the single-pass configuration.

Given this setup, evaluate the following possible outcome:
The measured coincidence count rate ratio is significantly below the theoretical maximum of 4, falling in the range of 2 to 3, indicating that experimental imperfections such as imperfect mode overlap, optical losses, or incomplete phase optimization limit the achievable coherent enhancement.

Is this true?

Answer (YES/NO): NO